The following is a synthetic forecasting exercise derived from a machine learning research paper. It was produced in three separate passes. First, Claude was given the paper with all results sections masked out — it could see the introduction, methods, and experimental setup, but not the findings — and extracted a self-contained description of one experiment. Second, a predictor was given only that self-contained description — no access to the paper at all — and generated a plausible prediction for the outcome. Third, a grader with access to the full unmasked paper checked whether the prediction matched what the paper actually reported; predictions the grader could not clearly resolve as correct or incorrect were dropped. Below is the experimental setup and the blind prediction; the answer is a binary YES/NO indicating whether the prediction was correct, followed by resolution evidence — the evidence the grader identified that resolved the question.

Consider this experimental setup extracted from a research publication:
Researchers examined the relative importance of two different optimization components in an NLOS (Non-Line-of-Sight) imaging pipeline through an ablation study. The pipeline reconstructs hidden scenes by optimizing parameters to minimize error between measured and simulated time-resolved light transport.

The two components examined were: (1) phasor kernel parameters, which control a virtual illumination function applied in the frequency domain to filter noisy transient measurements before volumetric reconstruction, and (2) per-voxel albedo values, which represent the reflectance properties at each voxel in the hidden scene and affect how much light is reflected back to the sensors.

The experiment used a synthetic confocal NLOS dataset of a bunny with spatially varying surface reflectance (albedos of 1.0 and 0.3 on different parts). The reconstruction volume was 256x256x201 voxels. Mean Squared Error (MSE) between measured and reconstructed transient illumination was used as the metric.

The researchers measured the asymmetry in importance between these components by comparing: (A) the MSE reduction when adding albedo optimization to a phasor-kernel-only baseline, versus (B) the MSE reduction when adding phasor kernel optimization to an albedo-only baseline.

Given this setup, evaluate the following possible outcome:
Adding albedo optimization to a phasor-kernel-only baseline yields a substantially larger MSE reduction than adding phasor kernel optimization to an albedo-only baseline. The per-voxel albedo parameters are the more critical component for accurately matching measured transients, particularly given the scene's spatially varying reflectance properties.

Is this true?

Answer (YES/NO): YES